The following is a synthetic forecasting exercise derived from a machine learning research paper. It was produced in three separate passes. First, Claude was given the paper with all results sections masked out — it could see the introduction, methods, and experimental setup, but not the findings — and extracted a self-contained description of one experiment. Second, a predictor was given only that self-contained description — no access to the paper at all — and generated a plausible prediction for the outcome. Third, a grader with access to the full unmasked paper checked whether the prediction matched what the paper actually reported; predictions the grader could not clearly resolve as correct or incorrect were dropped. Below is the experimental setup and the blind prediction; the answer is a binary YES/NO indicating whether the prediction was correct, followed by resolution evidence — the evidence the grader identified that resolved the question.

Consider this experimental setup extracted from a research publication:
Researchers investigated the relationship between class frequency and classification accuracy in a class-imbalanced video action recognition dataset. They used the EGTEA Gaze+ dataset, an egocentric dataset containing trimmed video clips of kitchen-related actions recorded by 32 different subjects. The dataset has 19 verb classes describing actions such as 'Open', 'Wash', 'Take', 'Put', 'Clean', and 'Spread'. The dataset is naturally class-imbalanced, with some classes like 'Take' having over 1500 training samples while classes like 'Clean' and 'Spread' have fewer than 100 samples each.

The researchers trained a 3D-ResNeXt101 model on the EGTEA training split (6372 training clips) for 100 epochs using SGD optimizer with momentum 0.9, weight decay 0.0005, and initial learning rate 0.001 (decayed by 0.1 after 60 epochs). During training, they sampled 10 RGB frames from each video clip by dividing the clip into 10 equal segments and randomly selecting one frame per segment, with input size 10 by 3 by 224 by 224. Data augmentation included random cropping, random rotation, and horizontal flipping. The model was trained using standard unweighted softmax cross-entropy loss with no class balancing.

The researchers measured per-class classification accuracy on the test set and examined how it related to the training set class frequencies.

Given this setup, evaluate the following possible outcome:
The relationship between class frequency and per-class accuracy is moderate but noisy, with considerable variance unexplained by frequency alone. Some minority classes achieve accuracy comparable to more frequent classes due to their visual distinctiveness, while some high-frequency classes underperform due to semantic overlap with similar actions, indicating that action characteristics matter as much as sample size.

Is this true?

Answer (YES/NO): NO